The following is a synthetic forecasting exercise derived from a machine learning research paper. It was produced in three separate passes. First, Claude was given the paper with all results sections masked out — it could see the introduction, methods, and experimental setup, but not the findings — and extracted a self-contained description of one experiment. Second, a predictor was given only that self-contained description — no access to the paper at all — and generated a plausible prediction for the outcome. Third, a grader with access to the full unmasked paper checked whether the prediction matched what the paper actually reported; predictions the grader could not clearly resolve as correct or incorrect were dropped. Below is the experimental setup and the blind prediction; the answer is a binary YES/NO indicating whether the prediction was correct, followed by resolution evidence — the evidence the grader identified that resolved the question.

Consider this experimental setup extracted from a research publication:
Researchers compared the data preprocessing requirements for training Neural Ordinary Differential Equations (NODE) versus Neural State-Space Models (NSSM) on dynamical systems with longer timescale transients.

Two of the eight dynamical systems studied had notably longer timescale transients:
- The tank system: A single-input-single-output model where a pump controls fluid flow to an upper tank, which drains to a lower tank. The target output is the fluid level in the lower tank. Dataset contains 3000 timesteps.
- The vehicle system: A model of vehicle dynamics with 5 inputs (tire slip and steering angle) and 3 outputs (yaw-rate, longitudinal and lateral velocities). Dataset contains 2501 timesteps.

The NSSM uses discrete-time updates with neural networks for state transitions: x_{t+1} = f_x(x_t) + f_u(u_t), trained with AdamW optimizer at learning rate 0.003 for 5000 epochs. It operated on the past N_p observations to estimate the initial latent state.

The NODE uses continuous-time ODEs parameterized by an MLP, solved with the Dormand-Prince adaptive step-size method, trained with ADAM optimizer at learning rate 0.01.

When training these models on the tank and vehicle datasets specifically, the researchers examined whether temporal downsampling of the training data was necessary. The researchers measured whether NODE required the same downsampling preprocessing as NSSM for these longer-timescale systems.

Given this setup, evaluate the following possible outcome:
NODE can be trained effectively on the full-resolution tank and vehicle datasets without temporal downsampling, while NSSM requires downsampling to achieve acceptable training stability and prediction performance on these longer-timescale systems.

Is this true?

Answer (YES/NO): YES